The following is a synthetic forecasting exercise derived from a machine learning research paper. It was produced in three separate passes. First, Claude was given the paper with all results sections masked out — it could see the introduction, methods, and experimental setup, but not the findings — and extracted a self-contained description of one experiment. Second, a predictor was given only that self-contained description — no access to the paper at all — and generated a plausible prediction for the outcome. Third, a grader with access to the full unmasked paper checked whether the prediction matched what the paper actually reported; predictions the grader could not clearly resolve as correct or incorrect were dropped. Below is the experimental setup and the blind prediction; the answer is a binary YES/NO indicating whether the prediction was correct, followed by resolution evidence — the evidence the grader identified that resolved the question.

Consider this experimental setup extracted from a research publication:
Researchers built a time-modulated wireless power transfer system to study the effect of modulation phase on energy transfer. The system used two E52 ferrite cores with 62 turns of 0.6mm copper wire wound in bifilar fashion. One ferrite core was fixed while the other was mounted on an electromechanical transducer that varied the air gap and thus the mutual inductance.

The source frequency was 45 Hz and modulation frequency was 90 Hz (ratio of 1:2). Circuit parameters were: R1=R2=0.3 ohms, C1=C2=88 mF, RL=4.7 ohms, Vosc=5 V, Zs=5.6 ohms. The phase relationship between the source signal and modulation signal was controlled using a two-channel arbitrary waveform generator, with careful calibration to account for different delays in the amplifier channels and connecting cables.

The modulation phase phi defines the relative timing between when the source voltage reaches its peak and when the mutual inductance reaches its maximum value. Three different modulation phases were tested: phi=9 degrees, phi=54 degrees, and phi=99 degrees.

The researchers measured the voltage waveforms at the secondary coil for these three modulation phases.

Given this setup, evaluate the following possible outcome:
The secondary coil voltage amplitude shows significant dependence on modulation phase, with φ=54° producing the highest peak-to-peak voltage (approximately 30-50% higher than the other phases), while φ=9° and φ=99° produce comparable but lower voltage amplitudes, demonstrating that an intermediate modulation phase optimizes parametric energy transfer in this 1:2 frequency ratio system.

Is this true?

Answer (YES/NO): NO